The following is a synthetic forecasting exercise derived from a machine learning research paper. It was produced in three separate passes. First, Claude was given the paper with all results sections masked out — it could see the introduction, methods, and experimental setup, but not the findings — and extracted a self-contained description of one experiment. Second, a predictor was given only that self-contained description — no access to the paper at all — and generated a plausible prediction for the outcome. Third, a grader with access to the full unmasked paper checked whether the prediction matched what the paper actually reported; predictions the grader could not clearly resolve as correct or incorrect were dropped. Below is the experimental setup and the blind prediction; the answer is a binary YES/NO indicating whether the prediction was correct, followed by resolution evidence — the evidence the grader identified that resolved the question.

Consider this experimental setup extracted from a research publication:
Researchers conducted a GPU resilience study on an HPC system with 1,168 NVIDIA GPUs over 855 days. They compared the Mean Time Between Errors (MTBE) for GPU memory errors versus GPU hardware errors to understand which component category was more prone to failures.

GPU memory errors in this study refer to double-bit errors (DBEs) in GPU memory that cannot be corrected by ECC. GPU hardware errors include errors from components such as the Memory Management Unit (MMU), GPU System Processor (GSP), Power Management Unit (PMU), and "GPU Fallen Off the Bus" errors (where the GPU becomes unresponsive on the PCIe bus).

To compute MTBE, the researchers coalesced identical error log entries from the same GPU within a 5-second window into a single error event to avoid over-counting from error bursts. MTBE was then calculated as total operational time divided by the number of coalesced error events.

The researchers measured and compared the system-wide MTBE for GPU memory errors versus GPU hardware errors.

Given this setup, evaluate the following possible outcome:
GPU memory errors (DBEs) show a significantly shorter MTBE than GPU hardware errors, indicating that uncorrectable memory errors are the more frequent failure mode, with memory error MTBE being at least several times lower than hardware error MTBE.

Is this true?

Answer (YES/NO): NO